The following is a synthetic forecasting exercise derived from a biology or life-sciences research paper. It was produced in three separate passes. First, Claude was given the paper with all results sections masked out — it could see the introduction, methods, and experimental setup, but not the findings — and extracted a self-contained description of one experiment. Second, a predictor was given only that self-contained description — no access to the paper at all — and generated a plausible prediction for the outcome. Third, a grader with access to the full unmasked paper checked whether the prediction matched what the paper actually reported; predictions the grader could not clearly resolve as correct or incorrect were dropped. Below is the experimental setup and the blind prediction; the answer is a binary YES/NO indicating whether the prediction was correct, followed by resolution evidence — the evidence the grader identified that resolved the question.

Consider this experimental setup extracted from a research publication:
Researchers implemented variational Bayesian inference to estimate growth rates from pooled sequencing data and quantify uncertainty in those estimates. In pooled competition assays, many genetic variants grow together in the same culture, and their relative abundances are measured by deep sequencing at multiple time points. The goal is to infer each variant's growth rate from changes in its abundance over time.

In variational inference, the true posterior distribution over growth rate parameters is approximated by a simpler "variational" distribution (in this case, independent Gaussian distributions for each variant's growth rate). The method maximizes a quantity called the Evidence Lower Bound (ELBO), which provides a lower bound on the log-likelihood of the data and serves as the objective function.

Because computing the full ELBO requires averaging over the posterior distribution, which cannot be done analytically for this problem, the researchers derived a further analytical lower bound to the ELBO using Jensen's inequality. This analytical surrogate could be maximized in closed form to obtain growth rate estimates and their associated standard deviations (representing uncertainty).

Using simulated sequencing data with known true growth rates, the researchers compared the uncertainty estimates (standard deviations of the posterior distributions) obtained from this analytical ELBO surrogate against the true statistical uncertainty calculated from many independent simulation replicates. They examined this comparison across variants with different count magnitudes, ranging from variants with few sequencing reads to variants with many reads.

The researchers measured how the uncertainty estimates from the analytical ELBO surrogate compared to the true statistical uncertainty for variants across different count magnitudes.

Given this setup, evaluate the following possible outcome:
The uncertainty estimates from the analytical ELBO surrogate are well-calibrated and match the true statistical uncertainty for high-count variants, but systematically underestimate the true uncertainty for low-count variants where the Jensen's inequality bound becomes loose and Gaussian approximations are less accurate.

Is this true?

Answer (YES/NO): NO